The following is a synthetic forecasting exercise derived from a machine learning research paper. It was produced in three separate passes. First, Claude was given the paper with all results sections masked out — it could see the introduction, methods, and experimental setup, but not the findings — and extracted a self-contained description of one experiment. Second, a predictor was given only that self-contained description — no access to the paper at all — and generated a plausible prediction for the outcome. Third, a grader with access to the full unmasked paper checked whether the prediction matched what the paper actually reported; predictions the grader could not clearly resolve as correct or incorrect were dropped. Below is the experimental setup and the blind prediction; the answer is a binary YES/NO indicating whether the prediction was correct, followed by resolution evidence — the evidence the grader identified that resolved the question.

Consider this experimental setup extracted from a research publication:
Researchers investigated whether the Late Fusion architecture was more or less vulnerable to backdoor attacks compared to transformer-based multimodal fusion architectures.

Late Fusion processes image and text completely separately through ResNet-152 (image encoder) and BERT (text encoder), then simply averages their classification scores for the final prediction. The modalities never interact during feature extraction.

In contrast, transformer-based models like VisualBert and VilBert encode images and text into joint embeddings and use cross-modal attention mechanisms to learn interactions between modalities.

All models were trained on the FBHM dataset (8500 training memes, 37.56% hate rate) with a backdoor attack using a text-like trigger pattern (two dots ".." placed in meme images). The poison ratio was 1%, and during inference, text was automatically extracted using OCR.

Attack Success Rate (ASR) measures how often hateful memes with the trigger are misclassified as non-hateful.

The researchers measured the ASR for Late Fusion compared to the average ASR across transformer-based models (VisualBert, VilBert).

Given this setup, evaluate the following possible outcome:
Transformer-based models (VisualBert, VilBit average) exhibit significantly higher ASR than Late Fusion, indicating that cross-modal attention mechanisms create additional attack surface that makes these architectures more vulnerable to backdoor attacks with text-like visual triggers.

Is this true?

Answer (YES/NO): NO